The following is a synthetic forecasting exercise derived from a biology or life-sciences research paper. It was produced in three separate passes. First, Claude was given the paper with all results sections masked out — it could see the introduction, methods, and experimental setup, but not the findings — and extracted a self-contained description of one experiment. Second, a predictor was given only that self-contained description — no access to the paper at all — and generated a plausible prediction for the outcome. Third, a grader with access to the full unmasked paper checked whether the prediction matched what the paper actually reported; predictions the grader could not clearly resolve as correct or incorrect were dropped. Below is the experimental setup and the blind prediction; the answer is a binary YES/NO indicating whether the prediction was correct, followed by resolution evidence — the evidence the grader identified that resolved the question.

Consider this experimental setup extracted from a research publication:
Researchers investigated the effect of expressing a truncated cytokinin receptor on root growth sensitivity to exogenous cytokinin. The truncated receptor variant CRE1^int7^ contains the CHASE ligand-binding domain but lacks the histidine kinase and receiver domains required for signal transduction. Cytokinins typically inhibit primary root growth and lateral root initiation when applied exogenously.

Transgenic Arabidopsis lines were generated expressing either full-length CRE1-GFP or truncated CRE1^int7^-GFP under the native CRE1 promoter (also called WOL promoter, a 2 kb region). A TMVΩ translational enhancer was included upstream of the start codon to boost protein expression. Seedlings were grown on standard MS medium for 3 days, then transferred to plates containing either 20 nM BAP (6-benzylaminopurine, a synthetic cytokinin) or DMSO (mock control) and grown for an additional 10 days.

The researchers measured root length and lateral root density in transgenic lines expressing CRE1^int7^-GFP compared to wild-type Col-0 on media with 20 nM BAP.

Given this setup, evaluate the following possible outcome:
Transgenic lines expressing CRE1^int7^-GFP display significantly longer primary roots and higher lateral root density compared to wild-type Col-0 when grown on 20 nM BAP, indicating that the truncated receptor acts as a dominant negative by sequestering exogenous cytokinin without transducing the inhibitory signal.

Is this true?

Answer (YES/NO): YES